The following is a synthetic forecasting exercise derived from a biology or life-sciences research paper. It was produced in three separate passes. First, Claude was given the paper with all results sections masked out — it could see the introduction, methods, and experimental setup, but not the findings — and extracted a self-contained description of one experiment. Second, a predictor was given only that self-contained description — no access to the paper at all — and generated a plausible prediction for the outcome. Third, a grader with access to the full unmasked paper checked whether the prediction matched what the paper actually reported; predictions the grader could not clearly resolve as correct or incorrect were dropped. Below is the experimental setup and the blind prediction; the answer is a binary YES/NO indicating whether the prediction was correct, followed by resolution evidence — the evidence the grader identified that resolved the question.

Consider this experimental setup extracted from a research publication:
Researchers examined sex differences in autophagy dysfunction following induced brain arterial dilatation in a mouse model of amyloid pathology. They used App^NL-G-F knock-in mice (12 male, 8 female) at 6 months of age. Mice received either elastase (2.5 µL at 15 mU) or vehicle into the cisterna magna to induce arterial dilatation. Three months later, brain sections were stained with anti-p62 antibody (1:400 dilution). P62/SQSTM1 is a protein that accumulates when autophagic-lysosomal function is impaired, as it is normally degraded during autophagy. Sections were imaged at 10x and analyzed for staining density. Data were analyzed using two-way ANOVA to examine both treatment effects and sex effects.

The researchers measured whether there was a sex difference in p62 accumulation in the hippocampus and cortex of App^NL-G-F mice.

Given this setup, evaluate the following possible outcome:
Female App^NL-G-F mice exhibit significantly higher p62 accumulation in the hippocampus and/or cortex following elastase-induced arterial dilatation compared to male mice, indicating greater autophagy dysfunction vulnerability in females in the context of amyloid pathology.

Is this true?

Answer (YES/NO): NO